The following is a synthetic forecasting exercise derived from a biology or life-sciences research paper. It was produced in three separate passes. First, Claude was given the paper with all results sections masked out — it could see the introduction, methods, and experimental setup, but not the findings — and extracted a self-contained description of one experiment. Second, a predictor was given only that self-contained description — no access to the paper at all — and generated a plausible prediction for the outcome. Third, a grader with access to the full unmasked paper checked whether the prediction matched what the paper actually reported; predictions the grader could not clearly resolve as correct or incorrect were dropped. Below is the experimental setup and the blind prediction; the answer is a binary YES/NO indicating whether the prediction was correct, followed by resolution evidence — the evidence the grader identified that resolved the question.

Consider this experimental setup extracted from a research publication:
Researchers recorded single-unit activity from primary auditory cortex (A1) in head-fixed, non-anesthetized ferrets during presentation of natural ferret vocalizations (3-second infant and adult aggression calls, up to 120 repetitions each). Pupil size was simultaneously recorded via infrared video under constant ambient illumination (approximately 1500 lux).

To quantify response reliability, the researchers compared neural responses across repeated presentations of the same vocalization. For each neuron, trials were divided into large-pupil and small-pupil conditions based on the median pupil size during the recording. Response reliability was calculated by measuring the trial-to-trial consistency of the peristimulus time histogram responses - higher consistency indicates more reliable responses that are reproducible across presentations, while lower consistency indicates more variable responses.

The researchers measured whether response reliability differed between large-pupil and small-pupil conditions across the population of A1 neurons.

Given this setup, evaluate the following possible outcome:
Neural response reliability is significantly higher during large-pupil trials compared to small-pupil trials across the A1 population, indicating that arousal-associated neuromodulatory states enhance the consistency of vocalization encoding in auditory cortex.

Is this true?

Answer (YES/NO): YES